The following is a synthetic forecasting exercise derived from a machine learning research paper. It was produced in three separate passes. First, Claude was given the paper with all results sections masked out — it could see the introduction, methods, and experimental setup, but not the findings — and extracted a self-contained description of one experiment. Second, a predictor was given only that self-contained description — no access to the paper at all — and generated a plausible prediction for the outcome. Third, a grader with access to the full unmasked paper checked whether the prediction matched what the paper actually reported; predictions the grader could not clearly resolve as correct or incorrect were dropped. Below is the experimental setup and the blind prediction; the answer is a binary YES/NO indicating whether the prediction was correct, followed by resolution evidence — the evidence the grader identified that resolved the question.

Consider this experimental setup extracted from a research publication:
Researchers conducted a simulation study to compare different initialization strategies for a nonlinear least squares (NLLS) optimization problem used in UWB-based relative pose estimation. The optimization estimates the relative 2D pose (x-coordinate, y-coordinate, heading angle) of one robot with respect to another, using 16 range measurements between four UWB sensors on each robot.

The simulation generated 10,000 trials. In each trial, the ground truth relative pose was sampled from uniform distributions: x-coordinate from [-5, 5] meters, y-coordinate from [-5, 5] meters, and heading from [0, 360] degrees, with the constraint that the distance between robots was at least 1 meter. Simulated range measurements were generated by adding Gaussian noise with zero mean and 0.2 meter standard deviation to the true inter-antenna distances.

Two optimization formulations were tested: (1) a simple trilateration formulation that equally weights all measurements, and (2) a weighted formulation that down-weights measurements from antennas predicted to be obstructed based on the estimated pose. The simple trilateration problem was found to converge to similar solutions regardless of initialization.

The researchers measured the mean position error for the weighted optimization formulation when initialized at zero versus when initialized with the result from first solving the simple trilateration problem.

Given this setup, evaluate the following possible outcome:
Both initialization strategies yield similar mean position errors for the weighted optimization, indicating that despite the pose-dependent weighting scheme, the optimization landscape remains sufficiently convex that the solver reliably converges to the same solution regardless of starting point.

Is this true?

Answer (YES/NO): NO